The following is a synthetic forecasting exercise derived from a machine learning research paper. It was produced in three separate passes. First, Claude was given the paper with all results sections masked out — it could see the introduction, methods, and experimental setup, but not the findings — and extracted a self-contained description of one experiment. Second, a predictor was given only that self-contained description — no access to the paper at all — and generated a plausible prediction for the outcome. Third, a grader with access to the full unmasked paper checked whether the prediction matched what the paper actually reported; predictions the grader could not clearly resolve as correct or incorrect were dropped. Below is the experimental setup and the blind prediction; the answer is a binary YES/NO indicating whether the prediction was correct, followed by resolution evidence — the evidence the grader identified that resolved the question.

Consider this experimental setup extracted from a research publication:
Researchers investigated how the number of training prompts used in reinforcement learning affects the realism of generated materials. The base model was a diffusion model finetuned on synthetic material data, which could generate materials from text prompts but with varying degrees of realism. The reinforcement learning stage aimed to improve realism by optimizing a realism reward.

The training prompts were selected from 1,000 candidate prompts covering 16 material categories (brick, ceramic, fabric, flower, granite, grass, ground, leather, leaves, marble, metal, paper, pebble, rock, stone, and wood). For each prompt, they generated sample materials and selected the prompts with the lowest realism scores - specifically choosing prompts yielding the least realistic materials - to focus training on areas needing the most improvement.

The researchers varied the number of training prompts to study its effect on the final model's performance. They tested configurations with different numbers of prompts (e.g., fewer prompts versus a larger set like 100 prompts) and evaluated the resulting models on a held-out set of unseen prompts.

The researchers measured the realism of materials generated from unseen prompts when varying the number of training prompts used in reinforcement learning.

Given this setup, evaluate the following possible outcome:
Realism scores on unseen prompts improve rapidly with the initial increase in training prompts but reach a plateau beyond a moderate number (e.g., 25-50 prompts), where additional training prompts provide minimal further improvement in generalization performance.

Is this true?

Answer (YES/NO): NO